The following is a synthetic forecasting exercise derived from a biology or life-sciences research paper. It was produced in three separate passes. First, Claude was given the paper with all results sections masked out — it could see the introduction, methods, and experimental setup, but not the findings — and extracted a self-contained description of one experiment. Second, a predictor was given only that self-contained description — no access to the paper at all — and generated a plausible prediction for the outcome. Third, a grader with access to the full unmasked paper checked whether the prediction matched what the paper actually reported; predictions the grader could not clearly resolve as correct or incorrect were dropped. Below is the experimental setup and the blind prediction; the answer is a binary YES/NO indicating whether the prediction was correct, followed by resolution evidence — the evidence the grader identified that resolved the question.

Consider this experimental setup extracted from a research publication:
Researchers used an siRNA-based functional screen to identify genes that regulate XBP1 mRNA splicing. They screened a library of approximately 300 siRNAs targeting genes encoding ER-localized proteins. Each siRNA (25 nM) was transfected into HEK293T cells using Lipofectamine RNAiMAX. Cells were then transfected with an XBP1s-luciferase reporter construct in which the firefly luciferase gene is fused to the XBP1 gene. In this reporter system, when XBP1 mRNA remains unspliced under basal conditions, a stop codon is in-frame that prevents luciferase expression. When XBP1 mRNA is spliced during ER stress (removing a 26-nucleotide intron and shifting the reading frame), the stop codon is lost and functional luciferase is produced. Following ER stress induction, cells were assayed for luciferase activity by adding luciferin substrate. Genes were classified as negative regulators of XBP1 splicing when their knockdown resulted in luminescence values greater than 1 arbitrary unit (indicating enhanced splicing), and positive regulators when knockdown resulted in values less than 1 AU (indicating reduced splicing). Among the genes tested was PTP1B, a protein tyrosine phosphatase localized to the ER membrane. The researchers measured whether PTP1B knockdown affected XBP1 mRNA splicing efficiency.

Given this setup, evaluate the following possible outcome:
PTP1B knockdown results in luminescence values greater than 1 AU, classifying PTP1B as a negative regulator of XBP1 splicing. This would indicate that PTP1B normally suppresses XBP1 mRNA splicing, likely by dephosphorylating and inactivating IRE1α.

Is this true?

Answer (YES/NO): NO